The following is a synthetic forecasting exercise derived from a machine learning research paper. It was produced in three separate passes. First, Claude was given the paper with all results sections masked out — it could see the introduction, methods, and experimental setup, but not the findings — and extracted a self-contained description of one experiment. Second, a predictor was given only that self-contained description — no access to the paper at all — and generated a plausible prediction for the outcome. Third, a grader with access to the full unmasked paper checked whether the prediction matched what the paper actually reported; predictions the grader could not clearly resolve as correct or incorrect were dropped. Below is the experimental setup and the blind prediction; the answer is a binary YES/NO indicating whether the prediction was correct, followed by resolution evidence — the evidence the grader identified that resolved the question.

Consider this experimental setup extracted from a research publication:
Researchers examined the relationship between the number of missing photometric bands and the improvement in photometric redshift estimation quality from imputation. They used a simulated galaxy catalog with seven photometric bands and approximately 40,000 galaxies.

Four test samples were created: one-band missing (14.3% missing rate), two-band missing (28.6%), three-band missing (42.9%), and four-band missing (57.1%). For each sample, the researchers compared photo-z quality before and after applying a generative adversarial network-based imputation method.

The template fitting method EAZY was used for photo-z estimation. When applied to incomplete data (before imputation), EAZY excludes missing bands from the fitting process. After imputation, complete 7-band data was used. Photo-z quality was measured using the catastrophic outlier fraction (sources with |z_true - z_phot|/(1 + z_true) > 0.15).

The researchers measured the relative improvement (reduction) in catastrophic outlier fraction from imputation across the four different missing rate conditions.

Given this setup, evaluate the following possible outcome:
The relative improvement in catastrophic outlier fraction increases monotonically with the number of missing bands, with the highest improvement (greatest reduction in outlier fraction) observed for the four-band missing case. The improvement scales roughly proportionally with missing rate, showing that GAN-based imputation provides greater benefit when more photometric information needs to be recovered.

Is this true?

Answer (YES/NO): NO